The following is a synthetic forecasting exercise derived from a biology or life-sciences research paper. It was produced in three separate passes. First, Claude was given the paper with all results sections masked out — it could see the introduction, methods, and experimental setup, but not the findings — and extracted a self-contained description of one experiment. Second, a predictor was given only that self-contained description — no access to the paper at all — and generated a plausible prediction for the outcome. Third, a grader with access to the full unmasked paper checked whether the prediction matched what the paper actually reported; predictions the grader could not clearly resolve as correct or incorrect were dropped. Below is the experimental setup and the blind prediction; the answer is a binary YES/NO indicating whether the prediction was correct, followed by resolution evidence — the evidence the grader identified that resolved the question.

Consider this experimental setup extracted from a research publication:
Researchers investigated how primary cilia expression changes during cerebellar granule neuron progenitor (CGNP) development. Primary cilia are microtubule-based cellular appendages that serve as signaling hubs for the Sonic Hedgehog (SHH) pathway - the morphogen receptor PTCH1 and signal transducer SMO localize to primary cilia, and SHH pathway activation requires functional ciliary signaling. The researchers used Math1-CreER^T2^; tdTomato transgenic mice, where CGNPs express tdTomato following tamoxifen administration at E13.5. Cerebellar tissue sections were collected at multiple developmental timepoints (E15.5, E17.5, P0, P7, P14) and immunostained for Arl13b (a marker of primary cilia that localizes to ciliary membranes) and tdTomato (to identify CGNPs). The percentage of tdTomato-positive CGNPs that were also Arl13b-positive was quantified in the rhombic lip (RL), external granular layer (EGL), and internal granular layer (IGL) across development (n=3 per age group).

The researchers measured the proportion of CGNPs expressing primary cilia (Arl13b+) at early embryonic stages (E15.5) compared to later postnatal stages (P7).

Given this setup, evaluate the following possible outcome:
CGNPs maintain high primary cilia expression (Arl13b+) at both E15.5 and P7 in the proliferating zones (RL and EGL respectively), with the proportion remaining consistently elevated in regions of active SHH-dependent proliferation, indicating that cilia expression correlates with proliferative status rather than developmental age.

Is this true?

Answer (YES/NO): NO